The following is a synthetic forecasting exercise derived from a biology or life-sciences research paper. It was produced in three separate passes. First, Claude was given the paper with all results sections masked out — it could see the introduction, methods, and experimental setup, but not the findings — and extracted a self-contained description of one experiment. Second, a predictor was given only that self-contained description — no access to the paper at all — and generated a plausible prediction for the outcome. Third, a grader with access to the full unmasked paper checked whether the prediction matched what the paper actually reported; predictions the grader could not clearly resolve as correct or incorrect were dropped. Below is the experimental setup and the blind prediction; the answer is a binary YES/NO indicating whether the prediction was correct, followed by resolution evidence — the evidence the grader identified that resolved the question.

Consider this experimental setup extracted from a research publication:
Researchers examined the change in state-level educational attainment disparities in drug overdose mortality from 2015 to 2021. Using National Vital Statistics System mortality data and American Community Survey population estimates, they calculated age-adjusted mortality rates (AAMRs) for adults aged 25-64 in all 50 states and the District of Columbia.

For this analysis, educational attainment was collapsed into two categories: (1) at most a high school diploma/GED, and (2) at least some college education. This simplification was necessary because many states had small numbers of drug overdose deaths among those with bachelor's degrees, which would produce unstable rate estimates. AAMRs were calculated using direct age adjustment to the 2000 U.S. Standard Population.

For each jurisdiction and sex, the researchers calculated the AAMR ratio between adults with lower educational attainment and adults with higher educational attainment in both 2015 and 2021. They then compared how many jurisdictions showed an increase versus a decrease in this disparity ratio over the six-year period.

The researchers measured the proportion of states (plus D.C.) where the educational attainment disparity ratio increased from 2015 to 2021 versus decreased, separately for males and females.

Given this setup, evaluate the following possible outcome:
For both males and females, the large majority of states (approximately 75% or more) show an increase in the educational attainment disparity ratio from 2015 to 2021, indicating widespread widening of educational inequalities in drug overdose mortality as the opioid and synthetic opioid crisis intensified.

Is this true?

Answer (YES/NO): YES